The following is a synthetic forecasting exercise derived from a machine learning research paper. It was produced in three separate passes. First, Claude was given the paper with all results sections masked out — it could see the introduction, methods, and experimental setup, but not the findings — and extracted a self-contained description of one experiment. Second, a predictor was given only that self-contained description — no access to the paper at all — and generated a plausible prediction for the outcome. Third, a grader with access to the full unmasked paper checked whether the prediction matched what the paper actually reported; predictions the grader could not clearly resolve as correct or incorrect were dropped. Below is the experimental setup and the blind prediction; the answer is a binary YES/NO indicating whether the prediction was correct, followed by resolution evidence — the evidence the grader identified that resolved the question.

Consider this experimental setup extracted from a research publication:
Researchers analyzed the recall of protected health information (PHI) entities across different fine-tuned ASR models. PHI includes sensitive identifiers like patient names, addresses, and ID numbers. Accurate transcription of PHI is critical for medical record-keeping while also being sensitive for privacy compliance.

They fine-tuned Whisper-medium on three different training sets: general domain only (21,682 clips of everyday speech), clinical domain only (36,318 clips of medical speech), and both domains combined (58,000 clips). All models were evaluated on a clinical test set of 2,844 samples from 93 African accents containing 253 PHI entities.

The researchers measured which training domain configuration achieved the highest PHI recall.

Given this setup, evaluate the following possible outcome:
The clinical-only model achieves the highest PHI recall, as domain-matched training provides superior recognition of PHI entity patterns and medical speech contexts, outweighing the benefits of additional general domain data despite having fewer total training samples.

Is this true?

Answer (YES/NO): NO